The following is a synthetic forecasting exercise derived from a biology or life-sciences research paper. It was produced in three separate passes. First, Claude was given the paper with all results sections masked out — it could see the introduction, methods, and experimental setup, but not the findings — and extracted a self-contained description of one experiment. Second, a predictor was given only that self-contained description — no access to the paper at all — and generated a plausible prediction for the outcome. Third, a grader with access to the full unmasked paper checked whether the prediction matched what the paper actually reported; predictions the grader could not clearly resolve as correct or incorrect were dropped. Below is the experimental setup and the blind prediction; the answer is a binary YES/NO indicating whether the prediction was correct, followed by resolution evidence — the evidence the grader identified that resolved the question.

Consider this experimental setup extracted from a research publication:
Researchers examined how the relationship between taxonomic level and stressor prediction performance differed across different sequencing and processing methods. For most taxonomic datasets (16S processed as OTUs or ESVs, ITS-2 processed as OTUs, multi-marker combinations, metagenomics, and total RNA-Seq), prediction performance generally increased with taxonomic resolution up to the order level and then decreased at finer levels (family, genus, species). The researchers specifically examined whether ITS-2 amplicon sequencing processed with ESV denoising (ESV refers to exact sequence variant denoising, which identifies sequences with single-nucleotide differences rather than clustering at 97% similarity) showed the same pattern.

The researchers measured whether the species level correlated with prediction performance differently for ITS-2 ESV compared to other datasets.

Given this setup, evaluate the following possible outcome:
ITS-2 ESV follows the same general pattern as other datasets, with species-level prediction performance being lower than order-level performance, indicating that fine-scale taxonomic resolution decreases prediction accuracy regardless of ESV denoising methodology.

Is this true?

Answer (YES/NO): NO